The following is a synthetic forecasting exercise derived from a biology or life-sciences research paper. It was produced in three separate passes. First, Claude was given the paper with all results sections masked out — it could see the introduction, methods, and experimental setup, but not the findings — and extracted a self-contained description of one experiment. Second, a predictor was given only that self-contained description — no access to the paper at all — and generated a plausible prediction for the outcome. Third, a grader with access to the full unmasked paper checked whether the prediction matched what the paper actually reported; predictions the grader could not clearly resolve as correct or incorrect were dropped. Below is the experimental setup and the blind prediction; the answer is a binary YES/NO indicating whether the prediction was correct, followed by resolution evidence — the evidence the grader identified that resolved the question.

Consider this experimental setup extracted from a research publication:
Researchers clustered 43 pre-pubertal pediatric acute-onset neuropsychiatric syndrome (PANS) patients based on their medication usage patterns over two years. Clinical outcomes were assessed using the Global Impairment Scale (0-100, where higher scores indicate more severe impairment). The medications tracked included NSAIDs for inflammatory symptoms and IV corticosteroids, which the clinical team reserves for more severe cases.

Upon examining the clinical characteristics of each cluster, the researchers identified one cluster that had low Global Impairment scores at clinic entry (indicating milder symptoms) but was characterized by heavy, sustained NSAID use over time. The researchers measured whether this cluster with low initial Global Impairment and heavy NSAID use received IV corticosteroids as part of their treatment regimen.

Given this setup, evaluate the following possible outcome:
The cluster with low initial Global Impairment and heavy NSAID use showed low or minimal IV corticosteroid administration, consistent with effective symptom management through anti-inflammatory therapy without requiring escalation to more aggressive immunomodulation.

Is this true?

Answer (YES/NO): NO